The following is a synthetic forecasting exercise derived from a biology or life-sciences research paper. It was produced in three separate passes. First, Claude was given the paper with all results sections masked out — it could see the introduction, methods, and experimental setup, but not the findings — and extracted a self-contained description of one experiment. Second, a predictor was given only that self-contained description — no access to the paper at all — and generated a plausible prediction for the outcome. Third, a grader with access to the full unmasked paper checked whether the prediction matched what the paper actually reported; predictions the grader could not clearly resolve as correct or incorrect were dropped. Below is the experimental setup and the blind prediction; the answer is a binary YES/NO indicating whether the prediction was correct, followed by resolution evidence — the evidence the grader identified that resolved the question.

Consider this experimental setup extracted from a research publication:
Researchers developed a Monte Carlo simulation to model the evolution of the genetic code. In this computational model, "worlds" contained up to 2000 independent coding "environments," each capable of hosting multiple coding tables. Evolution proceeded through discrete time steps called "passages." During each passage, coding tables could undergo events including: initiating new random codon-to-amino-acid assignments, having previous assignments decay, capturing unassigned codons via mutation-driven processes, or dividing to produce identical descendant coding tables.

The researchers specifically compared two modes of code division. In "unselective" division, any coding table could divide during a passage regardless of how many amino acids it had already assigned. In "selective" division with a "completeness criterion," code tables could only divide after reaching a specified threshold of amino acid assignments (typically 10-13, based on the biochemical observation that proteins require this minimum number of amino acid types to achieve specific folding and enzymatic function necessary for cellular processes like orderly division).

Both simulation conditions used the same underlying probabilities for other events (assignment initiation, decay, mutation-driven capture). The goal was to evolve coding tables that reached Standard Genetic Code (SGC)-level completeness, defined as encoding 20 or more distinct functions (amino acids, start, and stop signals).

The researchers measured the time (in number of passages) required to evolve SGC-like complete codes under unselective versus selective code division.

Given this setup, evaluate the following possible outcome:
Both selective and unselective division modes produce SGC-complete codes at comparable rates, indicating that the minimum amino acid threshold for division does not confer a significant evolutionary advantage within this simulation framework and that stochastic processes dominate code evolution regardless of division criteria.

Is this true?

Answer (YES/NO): NO